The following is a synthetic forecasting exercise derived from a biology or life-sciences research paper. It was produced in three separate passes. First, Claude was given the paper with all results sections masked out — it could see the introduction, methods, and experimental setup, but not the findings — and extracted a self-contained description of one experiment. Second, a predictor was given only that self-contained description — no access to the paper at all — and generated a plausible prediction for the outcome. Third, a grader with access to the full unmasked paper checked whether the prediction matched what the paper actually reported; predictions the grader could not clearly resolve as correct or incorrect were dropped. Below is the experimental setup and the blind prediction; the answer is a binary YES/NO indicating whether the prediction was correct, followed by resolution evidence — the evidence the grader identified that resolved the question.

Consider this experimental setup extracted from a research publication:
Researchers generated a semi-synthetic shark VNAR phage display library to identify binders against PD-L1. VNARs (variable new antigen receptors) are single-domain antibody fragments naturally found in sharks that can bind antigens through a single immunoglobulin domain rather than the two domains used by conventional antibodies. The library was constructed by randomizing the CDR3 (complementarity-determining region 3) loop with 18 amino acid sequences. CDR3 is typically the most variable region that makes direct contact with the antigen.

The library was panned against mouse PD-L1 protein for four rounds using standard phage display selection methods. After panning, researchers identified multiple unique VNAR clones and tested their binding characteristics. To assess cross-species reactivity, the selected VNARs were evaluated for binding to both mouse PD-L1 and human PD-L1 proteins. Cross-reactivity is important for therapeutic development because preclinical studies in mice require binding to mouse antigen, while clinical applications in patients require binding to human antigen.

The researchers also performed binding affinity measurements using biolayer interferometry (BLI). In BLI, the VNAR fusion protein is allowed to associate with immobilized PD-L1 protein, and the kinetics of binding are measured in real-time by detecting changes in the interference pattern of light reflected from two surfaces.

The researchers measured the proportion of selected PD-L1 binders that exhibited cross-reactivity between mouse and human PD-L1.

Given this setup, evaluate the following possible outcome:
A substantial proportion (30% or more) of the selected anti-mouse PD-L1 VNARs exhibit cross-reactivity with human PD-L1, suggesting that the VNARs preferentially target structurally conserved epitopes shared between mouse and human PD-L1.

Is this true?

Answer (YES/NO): NO